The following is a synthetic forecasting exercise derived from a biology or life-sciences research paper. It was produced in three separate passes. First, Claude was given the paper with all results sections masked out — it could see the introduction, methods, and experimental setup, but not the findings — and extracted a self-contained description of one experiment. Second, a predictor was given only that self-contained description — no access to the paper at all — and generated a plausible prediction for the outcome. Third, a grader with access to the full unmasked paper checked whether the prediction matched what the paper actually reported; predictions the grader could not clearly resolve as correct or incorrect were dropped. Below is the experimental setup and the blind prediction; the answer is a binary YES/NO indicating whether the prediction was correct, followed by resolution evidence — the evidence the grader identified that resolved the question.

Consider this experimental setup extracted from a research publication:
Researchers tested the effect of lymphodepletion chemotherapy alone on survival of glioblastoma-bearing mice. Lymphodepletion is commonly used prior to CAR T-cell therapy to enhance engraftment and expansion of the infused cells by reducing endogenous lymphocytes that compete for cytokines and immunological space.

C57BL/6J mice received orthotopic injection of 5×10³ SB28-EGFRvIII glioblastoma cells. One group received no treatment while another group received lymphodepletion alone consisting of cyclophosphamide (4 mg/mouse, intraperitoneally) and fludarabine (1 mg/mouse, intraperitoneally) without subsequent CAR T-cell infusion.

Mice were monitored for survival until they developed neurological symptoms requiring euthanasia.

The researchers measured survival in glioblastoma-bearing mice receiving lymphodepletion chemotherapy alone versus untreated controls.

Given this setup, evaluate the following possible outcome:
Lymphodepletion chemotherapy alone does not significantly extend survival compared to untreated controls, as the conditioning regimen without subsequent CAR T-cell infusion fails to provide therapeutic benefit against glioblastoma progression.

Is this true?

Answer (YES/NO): NO